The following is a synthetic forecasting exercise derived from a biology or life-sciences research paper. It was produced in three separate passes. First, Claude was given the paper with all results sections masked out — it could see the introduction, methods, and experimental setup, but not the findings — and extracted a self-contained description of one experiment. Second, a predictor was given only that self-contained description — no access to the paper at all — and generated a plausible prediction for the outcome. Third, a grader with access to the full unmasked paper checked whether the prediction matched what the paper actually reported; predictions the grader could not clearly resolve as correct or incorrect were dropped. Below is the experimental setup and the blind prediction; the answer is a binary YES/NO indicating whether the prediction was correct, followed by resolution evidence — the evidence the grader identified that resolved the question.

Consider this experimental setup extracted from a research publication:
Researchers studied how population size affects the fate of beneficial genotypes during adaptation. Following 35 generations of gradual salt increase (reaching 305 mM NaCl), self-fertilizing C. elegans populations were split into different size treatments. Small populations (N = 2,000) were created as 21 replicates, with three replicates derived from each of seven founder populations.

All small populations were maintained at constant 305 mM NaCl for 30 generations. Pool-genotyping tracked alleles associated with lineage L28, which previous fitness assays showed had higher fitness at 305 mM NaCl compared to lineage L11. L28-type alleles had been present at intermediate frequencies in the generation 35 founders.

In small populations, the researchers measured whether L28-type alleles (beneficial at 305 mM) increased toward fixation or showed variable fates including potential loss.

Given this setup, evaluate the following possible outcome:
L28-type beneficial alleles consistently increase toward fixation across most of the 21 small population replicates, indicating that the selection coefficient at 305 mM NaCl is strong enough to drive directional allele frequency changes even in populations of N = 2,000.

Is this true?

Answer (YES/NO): NO